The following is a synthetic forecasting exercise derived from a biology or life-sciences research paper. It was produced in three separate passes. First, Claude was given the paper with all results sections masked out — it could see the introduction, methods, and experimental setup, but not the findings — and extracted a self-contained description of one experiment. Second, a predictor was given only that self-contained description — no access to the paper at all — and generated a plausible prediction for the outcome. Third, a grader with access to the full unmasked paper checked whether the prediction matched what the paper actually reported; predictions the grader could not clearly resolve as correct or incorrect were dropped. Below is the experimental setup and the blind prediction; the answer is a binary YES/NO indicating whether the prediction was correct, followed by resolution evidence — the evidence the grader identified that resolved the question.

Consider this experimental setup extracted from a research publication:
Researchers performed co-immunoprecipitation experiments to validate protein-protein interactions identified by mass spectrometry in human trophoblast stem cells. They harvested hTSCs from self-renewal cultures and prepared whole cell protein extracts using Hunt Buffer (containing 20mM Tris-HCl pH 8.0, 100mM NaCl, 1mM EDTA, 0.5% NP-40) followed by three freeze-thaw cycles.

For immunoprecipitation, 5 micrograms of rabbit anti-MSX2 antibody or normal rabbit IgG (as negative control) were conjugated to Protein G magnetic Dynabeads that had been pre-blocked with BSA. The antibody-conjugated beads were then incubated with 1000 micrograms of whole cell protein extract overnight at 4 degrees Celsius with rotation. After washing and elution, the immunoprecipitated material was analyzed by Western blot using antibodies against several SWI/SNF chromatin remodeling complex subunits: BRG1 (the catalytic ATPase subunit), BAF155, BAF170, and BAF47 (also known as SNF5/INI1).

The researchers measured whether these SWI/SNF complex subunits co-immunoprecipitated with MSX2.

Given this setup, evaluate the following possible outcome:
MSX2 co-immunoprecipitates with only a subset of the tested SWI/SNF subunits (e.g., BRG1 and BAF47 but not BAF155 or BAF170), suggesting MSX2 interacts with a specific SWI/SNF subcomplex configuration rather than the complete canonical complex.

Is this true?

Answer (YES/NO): NO